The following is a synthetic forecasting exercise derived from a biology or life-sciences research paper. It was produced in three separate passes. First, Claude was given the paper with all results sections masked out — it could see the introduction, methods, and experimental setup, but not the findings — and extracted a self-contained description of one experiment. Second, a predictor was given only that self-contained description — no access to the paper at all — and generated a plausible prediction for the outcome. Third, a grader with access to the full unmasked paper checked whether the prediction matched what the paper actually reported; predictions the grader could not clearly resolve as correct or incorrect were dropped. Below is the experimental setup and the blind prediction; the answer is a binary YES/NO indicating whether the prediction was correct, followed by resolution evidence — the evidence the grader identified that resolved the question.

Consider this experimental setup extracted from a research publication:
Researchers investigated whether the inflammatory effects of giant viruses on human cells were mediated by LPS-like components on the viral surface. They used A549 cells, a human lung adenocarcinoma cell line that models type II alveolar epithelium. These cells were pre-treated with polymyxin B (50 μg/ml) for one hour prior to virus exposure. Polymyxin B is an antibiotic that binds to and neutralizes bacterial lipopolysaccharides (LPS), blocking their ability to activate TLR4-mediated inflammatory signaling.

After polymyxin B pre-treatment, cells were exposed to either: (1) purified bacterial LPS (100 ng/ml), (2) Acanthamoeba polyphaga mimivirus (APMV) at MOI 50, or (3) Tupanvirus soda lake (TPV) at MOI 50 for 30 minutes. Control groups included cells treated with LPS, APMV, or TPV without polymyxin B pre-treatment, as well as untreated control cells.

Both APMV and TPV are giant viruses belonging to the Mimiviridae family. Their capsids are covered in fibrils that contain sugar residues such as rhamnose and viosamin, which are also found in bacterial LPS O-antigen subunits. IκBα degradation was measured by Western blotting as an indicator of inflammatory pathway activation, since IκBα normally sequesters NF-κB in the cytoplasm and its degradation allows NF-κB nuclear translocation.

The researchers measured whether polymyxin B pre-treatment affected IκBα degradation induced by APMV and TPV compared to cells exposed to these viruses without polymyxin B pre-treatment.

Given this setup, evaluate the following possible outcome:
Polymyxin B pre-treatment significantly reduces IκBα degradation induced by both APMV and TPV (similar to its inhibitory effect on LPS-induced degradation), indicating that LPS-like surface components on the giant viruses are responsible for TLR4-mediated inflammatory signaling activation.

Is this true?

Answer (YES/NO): YES